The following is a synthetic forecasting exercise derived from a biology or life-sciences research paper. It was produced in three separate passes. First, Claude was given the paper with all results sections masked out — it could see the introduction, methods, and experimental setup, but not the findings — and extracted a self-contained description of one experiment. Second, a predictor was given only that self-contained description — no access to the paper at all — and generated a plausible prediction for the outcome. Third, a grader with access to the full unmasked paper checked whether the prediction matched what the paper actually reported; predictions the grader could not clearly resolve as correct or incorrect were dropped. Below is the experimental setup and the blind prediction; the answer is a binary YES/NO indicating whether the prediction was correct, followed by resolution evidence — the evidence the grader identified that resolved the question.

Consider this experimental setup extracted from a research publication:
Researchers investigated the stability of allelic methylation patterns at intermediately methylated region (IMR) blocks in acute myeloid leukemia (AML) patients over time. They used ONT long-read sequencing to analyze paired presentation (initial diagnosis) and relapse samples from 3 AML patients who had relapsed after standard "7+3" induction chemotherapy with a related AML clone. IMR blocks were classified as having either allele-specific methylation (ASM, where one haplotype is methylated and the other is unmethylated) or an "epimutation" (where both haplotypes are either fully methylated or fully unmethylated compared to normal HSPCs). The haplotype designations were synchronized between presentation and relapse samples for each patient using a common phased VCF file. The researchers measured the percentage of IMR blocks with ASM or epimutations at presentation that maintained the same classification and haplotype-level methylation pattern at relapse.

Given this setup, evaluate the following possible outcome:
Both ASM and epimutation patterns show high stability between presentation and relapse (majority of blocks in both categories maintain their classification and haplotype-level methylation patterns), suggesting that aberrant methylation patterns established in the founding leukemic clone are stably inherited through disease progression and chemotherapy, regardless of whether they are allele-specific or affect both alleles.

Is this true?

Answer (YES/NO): YES